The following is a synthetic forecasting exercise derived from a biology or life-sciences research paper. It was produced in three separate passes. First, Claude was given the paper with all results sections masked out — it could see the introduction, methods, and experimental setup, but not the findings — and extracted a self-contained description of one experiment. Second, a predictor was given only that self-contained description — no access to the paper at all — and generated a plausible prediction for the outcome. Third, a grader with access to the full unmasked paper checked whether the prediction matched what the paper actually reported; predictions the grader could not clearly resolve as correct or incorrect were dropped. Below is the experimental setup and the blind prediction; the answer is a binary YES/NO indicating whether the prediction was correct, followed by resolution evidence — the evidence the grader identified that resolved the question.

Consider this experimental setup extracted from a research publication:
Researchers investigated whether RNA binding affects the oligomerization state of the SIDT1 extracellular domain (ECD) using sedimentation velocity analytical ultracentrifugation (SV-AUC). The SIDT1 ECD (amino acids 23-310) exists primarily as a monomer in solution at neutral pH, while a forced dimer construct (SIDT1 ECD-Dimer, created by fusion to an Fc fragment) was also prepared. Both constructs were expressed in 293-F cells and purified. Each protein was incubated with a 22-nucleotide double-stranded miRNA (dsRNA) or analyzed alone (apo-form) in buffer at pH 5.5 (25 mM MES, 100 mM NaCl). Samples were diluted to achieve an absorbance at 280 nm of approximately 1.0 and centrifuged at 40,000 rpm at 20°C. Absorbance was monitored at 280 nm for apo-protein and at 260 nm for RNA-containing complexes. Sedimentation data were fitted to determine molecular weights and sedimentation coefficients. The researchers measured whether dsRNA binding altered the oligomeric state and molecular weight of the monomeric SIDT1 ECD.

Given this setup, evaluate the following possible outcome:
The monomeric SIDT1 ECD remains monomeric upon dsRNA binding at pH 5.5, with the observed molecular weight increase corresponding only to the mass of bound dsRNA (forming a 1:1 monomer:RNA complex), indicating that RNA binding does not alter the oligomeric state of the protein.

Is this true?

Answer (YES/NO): NO